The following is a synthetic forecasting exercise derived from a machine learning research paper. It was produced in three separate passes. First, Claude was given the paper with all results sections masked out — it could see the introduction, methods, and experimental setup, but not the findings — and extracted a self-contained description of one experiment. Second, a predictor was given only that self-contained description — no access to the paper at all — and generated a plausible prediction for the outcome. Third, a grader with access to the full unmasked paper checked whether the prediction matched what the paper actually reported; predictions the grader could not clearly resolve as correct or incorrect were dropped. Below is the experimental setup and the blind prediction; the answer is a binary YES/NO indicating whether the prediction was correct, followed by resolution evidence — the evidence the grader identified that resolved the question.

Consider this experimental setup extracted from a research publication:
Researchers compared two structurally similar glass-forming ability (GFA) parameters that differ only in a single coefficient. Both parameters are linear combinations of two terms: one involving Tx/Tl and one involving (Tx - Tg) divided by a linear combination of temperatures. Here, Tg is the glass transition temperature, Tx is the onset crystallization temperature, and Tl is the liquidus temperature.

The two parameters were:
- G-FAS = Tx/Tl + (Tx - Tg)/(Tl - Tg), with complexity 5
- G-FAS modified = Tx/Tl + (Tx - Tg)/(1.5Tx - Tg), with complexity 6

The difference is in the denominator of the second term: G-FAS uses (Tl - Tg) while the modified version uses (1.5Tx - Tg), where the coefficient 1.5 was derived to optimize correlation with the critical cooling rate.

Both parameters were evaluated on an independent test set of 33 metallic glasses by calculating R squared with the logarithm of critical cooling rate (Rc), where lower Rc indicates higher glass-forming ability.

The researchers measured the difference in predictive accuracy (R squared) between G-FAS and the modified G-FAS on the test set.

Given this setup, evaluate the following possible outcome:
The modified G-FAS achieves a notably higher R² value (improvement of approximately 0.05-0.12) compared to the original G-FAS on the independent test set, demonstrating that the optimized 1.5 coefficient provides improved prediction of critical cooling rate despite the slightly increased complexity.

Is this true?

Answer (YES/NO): YES